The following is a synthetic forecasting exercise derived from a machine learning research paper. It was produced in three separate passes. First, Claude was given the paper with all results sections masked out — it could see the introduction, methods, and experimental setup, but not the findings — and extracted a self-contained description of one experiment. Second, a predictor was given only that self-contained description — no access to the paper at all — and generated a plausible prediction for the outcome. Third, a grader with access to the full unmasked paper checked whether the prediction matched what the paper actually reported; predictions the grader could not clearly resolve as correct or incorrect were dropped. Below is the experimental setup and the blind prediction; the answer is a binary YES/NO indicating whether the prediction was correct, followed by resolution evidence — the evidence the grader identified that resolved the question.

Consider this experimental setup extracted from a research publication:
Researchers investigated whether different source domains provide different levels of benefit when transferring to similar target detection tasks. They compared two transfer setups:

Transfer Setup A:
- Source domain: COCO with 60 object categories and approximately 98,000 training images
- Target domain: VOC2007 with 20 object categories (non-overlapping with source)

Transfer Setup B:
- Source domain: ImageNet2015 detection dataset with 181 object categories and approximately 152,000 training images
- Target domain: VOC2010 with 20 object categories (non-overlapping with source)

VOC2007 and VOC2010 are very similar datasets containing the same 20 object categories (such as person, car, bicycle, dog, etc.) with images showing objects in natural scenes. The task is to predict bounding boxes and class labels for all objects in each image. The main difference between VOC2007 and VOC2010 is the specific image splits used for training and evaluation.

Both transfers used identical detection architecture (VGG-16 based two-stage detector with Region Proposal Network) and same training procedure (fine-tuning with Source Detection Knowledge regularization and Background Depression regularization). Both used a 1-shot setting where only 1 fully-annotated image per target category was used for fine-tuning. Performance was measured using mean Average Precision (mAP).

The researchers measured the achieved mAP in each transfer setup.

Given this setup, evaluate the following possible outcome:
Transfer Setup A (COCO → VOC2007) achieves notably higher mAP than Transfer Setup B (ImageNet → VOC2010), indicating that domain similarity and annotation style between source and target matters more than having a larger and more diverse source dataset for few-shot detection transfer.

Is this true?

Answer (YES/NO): NO